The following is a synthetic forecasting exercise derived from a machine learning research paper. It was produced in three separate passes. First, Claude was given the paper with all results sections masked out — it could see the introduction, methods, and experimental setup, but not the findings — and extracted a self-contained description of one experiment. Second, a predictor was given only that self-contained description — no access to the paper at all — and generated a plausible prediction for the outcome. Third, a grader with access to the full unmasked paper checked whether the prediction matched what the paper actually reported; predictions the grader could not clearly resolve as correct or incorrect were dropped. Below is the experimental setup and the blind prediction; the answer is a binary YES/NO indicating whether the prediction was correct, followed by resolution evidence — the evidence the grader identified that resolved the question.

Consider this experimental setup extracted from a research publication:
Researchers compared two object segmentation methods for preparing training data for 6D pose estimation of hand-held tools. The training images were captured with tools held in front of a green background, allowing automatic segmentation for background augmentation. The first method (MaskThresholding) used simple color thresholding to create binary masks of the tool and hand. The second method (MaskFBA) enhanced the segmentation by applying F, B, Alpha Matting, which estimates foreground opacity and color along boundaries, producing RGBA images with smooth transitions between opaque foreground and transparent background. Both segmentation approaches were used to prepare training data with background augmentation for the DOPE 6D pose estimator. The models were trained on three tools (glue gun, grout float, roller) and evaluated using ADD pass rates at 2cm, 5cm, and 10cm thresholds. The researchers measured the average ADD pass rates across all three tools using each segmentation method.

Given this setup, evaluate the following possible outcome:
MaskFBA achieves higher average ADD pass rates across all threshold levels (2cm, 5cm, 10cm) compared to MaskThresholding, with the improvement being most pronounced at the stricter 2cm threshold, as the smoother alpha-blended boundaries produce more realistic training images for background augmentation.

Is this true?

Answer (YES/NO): NO